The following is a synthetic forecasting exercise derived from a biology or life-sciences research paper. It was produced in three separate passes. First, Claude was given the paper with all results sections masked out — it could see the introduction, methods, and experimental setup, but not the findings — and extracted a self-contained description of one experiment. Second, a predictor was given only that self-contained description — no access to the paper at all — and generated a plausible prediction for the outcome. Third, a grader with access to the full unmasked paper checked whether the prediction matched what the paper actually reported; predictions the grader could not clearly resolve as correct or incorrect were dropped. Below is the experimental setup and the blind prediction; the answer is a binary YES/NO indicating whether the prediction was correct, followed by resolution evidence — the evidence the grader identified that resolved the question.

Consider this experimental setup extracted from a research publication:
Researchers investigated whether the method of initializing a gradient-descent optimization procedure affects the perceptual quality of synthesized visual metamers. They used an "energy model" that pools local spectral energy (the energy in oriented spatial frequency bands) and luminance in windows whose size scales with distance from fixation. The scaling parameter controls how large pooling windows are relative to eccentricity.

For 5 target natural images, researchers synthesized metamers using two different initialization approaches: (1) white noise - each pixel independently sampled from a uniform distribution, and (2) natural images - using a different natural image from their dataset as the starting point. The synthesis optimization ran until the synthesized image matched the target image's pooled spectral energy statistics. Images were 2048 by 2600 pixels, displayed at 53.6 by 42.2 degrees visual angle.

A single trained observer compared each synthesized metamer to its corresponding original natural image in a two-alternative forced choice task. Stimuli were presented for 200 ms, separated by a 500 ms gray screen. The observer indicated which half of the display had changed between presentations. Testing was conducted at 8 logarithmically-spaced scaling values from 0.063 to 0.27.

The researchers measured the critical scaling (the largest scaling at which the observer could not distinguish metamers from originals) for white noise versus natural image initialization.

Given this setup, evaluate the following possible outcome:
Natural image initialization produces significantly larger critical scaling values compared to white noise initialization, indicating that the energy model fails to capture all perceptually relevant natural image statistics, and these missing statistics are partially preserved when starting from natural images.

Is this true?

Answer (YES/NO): NO